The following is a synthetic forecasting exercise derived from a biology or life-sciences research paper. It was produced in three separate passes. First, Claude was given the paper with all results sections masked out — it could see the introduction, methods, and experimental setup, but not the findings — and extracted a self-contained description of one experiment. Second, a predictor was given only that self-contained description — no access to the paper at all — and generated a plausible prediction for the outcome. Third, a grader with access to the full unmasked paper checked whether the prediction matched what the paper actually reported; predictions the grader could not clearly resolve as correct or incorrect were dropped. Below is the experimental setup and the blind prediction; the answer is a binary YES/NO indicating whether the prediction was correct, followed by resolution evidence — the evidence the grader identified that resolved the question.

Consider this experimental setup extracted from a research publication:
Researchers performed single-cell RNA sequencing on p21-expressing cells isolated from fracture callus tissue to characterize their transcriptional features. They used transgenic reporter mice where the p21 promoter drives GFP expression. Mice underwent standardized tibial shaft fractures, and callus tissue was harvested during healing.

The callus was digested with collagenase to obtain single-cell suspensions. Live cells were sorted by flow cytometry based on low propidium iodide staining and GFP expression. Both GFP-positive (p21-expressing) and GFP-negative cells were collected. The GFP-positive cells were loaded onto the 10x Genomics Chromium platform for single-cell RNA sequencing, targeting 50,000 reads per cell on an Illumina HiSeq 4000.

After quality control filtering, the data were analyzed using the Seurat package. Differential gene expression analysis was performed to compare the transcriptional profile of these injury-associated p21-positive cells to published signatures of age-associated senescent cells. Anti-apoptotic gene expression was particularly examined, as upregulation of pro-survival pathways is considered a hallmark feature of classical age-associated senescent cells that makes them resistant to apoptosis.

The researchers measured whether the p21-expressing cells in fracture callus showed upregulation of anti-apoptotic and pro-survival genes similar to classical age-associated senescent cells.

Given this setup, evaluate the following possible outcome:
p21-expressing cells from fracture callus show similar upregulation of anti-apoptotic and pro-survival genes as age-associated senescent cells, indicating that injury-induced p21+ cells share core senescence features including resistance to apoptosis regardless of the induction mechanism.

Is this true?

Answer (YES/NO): NO